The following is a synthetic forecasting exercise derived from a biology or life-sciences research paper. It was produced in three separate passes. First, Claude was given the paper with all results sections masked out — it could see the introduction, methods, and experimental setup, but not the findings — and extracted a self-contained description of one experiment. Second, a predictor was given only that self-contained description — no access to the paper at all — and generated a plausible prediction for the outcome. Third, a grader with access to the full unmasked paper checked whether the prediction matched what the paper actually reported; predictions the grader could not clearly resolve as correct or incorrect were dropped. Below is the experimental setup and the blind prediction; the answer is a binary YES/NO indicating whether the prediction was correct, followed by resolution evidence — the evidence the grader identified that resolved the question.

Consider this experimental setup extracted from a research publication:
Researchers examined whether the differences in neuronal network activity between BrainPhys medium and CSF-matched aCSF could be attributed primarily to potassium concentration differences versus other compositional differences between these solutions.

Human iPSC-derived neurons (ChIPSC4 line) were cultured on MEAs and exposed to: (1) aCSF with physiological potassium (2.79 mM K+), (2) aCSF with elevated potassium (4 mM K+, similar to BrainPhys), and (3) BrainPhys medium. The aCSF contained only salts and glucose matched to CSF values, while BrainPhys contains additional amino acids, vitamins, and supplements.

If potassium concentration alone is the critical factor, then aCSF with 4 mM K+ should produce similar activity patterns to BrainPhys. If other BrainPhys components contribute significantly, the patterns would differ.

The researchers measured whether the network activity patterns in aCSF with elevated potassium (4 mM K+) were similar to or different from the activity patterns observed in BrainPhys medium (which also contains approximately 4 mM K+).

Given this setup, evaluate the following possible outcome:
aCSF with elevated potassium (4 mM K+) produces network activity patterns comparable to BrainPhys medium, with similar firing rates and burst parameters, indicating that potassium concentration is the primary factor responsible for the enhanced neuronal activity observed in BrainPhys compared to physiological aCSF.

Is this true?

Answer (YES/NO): NO